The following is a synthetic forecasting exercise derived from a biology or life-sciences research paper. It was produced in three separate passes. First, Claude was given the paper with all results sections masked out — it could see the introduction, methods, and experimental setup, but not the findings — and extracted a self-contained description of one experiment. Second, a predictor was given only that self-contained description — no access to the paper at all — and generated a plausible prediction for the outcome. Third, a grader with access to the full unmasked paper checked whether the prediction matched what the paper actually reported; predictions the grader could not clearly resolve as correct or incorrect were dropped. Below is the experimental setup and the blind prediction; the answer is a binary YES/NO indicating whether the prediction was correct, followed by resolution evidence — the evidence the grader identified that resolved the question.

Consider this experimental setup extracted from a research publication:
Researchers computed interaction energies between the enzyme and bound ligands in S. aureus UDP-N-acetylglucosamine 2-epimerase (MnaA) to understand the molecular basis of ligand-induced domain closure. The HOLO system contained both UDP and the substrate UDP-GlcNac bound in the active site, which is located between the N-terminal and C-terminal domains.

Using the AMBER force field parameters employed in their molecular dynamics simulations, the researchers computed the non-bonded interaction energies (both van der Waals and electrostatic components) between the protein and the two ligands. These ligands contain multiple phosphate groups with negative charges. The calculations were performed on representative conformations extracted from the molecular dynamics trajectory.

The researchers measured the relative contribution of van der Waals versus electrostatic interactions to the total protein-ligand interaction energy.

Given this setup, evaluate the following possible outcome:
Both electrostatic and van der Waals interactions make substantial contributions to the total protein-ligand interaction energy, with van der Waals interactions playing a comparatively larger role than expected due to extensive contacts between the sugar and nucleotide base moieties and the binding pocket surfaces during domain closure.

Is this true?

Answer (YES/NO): NO